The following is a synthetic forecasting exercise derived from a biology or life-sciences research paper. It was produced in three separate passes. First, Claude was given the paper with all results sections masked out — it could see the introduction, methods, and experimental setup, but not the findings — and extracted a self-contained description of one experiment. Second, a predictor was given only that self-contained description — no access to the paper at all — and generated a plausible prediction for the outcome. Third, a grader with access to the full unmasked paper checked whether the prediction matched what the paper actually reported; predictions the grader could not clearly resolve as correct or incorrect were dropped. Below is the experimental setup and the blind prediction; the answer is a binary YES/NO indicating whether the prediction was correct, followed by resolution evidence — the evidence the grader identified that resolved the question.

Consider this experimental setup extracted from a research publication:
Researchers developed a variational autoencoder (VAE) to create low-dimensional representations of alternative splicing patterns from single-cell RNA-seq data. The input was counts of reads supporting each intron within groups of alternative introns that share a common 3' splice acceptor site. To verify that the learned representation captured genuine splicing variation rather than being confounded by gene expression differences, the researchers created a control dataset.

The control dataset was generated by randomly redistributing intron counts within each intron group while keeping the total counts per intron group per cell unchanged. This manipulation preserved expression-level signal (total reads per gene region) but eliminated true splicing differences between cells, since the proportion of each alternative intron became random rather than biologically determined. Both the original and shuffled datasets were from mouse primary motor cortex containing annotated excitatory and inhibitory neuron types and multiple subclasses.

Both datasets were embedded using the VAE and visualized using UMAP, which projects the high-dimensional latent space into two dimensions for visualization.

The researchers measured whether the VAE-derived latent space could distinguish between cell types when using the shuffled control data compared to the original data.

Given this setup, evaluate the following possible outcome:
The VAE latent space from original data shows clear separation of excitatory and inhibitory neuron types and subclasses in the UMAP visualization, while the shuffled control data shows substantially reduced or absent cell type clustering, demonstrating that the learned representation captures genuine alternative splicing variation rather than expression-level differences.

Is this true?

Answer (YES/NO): YES